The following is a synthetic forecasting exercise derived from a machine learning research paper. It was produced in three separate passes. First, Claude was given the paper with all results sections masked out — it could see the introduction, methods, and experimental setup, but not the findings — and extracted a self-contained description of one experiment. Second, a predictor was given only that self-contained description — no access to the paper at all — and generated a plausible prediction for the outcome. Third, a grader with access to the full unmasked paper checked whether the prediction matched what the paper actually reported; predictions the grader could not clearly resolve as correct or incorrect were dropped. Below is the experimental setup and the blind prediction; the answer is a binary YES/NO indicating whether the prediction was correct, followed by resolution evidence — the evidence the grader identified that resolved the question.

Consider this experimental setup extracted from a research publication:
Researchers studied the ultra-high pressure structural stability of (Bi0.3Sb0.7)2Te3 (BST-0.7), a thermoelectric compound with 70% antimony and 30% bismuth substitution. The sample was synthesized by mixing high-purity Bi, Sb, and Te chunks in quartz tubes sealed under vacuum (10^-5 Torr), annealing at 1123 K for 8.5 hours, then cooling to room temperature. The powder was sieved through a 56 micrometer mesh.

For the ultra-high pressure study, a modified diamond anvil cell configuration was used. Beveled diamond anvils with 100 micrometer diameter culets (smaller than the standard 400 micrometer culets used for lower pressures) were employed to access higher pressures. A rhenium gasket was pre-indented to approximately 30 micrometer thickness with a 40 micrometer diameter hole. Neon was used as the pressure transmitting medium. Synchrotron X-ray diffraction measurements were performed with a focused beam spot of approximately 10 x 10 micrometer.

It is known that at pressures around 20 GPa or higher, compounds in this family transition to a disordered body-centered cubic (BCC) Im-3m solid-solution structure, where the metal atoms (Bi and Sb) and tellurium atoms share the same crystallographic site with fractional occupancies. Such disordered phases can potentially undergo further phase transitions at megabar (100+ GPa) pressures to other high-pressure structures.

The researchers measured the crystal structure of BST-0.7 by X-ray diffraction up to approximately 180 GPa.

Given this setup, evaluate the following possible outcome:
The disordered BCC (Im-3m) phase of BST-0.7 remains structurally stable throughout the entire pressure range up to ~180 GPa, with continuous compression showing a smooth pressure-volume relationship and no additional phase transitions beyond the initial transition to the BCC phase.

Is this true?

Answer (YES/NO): YES